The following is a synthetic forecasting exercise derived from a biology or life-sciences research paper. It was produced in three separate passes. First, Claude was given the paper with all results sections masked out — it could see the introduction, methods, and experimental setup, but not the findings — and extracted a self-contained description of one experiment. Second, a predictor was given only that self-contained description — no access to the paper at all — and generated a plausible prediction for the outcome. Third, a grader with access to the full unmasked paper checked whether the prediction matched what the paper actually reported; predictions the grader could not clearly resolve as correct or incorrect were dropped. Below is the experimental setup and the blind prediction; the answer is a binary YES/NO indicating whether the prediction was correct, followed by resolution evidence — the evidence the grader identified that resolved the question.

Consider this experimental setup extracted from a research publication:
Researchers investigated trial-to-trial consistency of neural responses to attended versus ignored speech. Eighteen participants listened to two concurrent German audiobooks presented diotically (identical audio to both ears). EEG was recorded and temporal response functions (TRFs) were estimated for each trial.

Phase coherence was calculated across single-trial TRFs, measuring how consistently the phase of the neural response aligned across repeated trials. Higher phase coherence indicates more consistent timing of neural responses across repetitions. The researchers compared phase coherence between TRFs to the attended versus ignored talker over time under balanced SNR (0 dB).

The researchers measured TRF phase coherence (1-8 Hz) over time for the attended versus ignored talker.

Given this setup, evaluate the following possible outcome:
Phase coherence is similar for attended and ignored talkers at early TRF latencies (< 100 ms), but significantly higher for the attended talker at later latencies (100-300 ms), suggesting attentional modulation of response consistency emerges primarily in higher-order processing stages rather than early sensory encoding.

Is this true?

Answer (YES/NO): YES